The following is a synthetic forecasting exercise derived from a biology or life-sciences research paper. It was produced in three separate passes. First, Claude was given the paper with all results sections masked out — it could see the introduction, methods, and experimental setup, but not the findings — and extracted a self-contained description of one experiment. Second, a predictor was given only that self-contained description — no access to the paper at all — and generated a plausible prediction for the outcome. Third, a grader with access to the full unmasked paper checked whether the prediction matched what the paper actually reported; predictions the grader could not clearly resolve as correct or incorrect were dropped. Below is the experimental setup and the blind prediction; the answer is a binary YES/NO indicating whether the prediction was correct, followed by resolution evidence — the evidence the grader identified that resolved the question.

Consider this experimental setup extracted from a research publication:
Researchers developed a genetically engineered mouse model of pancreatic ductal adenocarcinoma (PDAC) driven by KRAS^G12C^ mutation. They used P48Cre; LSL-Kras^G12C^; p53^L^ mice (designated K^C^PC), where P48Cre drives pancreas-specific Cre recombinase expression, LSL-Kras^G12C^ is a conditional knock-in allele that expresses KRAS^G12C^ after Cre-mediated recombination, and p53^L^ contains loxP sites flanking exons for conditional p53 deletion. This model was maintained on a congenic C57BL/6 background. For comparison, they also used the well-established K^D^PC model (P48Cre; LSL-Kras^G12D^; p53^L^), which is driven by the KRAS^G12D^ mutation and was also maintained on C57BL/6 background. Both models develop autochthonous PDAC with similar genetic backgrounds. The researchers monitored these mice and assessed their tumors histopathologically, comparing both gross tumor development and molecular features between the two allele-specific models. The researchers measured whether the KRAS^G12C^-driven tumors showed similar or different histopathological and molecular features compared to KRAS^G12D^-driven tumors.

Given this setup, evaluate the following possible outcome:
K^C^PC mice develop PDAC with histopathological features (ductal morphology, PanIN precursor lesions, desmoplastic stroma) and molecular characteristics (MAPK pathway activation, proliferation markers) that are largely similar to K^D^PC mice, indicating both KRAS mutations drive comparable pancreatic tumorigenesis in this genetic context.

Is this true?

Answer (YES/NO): NO